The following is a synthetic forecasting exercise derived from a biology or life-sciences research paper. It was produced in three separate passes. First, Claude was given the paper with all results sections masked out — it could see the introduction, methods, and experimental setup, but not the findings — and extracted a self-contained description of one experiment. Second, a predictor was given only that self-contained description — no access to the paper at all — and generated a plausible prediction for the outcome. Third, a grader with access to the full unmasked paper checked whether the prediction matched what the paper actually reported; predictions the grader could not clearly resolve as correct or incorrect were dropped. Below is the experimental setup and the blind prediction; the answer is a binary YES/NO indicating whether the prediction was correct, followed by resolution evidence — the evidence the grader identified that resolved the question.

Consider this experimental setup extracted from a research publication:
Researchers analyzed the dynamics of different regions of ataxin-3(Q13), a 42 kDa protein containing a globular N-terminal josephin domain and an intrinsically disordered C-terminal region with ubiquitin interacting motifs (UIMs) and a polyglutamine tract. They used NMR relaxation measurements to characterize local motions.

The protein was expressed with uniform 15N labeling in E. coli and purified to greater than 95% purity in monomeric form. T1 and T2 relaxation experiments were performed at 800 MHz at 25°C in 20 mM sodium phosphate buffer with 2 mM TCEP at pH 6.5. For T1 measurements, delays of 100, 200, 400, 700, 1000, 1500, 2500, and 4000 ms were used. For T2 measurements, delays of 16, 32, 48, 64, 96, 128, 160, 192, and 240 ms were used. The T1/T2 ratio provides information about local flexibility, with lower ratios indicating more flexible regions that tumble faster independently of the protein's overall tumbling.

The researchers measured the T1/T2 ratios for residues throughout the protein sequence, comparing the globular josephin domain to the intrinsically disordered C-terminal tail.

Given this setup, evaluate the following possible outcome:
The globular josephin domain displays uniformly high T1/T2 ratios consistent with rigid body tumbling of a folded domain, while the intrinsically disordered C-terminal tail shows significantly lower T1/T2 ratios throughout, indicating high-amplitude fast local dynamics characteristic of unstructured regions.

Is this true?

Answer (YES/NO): YES